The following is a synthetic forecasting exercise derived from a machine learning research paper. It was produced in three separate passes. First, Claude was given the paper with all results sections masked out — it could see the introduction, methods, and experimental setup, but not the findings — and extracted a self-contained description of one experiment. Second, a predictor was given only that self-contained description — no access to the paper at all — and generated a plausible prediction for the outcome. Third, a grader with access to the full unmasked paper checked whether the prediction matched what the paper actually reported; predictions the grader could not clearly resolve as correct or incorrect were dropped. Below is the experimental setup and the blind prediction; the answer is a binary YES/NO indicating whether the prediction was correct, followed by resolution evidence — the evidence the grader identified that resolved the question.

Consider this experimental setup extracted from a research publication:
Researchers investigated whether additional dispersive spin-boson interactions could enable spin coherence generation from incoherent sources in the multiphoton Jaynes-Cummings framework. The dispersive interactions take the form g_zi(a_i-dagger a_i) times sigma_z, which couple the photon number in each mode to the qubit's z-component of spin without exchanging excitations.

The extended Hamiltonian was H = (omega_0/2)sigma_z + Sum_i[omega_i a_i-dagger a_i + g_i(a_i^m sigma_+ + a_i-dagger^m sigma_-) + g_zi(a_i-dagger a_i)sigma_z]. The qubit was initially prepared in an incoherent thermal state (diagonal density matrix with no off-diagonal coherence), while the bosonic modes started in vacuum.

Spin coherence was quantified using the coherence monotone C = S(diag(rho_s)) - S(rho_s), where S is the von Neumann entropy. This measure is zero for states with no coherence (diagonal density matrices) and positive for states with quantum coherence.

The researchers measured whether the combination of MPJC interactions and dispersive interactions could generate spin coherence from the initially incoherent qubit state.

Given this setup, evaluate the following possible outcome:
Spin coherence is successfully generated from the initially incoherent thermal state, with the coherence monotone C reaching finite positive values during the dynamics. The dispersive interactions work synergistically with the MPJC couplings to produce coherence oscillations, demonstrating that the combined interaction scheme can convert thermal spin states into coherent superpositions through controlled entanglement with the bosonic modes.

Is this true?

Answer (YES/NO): YES